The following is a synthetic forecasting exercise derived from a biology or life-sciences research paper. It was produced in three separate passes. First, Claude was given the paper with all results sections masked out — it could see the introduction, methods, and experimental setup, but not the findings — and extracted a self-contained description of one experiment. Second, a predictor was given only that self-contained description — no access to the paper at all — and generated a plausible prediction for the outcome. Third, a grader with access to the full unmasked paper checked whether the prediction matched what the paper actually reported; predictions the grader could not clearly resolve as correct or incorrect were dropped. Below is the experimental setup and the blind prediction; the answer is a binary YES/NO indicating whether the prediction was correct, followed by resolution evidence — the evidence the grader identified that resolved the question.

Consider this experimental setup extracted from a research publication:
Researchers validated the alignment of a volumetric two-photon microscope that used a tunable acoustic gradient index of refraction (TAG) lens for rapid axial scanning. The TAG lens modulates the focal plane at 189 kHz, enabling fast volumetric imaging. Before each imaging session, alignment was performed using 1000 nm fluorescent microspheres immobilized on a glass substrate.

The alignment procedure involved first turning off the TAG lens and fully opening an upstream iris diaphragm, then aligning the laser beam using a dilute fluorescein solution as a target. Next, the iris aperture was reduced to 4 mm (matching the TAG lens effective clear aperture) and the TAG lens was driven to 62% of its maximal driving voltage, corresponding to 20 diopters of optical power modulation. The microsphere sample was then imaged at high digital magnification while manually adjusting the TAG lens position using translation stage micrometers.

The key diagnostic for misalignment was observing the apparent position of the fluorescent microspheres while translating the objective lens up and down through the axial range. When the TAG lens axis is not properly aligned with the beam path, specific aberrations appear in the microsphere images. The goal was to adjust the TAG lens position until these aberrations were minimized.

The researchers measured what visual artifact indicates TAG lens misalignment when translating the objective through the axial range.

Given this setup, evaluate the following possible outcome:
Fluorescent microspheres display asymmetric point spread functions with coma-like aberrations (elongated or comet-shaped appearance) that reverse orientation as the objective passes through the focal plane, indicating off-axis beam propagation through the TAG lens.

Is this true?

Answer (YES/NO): NO